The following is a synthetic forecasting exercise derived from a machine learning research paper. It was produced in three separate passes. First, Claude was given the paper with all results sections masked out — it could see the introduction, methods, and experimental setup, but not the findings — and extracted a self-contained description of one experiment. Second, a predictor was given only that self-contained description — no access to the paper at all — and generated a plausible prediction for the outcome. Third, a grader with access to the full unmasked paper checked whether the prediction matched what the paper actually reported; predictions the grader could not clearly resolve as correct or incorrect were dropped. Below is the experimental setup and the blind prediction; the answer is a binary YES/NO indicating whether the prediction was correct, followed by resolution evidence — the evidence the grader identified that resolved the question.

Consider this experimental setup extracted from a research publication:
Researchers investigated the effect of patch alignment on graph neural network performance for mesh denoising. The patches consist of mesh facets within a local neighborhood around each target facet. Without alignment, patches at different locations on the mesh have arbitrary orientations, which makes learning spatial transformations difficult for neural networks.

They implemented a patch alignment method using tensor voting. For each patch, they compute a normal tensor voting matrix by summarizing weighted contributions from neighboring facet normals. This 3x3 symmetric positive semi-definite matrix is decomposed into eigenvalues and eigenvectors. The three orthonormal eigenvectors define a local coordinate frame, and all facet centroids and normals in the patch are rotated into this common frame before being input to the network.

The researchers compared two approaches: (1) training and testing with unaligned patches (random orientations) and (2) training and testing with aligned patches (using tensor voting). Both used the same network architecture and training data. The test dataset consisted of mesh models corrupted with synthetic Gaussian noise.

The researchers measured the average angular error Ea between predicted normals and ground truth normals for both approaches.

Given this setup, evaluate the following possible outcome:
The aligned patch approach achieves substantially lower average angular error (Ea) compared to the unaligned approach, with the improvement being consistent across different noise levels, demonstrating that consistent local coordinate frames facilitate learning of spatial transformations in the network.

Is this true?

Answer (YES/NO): NO